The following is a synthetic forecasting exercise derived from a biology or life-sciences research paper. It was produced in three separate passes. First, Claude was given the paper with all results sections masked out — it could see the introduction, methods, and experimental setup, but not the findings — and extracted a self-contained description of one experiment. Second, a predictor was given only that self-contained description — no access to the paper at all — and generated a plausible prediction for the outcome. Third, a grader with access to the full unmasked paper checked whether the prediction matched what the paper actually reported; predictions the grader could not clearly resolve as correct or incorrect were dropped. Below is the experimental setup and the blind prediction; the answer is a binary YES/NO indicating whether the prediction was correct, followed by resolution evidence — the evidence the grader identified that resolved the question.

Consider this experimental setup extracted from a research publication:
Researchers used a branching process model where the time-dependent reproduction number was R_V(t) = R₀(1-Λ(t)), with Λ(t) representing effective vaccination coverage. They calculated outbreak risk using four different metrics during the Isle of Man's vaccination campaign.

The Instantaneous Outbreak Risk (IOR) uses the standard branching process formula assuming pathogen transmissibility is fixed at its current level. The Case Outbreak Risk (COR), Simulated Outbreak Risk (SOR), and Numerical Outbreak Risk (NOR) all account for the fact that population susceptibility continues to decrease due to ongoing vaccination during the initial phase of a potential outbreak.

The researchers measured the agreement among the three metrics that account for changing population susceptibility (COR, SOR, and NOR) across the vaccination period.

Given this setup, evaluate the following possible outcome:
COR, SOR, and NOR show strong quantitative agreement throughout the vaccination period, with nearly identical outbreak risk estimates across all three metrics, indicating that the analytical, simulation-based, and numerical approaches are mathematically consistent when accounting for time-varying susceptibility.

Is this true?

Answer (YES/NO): YES